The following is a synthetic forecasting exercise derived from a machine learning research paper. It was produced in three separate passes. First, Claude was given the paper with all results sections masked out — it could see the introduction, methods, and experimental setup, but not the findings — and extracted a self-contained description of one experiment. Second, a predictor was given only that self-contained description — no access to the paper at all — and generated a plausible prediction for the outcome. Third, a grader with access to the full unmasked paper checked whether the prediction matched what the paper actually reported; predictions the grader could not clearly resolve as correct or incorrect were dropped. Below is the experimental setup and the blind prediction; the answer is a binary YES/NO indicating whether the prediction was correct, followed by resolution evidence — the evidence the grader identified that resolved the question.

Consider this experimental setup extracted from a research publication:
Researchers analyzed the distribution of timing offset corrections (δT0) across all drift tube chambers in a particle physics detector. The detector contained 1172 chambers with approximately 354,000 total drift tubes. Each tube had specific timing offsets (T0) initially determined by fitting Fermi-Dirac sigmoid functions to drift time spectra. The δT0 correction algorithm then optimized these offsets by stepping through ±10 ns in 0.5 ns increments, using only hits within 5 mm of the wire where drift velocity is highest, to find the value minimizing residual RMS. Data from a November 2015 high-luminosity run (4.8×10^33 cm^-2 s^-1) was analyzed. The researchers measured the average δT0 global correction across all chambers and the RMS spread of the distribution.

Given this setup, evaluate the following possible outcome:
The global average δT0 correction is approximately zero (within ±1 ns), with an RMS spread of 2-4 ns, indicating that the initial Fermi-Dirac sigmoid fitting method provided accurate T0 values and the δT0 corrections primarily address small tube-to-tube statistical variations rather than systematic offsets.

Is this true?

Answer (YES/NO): NO